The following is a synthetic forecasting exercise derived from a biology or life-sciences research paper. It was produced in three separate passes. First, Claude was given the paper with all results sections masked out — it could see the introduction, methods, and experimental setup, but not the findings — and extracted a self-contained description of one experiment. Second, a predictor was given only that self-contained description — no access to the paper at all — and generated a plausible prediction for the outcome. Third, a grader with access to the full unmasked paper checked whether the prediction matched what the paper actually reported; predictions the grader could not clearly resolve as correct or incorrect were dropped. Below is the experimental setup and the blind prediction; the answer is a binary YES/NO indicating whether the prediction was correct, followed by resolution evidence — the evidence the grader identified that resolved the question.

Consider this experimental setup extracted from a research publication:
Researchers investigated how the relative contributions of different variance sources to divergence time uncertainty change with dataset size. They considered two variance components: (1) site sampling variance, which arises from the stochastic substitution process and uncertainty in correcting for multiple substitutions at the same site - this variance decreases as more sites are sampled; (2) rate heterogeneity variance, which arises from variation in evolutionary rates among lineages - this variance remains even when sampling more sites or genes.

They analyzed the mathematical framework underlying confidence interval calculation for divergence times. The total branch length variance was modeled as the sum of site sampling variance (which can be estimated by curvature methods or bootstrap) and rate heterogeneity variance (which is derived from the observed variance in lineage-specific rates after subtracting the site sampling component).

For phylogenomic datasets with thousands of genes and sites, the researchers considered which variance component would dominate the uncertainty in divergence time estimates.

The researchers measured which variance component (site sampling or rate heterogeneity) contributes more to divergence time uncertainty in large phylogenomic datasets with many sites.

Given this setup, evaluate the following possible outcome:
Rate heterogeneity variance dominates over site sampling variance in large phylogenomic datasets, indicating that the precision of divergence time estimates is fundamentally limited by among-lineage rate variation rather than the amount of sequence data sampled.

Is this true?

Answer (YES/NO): YES